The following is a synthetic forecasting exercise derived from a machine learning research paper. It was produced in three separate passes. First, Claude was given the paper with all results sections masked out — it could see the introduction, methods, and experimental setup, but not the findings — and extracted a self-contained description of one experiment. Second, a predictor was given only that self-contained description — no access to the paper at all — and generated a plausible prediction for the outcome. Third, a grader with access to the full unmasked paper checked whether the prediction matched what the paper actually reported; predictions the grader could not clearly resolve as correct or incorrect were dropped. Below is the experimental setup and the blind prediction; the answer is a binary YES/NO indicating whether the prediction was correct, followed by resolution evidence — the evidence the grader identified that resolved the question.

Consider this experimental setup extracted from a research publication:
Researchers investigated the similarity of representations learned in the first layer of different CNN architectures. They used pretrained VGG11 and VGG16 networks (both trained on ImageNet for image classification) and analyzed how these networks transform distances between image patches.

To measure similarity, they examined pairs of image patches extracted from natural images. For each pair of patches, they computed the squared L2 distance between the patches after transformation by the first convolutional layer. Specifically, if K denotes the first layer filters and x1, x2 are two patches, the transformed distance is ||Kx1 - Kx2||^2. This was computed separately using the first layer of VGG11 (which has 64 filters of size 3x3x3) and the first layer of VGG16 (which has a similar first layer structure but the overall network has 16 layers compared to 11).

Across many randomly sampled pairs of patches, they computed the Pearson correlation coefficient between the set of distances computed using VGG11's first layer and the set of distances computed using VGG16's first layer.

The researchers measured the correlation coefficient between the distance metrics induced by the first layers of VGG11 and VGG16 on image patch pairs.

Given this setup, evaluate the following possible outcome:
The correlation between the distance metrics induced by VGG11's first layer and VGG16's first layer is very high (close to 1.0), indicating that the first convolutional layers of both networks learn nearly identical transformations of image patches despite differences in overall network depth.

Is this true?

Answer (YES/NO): YES